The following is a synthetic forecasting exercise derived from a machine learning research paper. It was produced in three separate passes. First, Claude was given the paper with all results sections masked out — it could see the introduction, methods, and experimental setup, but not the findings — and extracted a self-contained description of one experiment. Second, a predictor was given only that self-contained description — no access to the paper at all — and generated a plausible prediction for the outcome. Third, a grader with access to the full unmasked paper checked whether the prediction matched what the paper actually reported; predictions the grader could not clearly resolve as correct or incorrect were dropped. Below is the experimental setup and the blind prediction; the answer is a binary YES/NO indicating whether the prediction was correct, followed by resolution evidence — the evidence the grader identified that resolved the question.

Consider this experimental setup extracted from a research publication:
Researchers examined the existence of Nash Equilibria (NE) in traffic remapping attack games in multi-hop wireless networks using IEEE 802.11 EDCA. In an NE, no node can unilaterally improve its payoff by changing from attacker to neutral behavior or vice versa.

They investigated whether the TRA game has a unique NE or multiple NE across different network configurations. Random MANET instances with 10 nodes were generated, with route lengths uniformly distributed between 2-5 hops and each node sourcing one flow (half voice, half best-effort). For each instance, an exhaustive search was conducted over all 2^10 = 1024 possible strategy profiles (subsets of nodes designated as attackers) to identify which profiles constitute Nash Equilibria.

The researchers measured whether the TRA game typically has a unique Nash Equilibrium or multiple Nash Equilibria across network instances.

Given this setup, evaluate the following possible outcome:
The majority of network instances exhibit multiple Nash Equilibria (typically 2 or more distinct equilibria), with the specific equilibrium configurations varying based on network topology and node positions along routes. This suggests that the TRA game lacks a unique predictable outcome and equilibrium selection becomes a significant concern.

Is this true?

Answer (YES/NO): YES